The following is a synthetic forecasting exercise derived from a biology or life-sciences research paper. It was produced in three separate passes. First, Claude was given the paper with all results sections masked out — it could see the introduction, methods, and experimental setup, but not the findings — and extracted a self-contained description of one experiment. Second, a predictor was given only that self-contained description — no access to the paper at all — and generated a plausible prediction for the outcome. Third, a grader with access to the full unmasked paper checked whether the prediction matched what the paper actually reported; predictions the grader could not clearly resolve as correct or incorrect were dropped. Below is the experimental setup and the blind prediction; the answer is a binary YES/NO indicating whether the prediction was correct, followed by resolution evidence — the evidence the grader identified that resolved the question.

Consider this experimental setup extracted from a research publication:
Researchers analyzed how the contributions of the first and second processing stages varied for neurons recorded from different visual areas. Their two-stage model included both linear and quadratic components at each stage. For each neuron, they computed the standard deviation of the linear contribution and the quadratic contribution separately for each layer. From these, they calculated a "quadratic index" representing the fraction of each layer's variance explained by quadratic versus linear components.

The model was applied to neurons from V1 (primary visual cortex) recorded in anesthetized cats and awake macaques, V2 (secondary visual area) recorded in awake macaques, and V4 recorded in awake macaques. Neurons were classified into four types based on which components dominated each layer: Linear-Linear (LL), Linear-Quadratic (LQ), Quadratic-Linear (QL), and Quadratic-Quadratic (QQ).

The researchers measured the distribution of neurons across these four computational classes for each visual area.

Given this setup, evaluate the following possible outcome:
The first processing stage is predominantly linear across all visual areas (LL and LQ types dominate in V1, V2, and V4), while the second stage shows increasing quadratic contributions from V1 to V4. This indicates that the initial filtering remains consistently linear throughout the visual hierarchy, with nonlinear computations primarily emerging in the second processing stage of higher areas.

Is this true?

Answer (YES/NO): NO